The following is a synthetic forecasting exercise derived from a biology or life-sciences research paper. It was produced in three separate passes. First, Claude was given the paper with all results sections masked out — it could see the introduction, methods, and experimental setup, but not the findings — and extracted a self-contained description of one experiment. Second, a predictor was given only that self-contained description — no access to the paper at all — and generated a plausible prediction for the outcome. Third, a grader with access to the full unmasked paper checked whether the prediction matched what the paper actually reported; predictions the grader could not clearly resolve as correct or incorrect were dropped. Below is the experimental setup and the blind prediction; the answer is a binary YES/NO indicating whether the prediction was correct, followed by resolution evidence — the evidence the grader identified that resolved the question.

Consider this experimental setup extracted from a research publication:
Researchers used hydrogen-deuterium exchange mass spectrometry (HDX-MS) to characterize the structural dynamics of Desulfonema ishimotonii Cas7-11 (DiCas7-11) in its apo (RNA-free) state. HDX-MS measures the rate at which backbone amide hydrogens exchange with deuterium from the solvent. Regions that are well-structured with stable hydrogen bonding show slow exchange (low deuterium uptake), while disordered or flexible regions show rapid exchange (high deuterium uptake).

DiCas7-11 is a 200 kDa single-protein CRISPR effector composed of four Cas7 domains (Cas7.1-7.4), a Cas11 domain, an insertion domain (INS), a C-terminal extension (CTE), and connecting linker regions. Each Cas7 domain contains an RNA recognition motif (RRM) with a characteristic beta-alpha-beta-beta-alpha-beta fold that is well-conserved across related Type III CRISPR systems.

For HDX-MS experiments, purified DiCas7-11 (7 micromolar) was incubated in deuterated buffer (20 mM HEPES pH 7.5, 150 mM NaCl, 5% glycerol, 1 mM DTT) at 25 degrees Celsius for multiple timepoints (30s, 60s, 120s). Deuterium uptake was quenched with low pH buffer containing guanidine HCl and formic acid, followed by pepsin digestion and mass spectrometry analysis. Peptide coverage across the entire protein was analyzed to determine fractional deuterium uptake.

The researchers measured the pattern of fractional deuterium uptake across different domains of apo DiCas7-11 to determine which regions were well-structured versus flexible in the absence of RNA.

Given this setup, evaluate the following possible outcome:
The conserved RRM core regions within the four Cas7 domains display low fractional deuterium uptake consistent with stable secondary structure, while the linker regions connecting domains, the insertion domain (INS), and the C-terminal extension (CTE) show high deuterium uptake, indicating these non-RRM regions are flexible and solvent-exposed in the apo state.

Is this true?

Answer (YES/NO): NO